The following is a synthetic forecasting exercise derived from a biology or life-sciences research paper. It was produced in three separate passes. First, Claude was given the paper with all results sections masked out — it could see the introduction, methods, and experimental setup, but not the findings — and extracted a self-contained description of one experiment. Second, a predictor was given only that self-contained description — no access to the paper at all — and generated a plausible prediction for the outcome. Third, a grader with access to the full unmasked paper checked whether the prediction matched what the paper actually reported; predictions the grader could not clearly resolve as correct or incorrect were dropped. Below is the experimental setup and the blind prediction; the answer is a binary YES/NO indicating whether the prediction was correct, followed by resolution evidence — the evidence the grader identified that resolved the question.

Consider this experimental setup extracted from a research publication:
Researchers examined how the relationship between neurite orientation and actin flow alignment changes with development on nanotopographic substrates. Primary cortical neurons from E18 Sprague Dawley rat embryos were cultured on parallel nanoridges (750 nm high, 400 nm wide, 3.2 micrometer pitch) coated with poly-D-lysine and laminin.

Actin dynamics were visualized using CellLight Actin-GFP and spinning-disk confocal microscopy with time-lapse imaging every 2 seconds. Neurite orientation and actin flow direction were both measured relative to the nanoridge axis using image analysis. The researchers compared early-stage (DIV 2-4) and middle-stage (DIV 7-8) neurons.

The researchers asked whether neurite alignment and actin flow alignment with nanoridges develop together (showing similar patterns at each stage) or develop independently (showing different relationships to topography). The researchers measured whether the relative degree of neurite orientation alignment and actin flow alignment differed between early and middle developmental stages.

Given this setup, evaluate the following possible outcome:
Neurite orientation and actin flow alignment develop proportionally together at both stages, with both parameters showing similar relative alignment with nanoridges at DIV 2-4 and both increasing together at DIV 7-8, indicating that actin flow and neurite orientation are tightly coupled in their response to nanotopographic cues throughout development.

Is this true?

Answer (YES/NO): NO